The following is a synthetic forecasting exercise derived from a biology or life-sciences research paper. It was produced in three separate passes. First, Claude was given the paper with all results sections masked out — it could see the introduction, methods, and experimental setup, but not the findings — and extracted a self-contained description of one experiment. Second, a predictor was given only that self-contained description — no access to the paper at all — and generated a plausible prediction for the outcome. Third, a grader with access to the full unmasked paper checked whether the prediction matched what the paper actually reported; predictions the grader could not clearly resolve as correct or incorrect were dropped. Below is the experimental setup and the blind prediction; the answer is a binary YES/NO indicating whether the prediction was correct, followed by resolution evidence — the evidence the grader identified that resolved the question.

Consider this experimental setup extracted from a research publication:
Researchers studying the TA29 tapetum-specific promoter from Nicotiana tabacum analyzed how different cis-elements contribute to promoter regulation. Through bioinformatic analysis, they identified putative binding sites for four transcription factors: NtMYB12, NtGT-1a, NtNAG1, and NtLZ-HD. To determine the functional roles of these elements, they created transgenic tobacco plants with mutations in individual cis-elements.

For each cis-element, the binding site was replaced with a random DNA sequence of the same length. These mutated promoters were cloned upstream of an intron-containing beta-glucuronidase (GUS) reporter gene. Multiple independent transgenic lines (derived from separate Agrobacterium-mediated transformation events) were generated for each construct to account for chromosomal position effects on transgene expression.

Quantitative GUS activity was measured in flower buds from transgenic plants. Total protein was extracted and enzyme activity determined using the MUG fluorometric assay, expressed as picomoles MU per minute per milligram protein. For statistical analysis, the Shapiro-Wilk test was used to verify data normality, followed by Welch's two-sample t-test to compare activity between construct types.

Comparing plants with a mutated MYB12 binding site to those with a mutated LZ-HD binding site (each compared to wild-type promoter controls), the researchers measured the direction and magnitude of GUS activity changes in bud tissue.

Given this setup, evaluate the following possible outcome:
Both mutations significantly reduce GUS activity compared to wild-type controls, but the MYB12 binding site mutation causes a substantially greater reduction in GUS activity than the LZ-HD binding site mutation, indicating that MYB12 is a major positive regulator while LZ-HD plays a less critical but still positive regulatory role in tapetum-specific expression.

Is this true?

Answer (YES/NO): NO